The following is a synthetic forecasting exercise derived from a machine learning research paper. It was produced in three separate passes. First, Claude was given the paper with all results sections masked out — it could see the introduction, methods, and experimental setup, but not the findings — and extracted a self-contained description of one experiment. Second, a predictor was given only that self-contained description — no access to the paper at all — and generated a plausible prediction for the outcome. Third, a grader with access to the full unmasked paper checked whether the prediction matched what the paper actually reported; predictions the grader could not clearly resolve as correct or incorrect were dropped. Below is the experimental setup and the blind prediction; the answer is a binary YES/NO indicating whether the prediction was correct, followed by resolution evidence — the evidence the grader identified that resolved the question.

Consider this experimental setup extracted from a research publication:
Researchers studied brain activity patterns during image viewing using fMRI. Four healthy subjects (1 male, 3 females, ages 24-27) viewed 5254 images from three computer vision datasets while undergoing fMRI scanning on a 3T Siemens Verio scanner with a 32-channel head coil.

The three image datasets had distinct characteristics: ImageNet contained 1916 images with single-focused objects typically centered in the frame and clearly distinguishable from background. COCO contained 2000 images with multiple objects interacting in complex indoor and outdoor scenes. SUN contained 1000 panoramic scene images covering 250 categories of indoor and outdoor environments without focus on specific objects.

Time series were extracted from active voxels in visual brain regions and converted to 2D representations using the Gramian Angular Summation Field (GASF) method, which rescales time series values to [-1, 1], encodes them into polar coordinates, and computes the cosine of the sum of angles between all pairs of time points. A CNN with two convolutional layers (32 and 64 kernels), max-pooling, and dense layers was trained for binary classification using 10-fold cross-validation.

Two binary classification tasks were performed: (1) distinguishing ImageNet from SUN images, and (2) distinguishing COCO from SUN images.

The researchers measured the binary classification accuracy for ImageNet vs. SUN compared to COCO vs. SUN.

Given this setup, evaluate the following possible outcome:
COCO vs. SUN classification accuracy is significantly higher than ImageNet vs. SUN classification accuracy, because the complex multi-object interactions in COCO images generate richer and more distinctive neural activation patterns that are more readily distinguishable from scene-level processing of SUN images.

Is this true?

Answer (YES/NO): NO